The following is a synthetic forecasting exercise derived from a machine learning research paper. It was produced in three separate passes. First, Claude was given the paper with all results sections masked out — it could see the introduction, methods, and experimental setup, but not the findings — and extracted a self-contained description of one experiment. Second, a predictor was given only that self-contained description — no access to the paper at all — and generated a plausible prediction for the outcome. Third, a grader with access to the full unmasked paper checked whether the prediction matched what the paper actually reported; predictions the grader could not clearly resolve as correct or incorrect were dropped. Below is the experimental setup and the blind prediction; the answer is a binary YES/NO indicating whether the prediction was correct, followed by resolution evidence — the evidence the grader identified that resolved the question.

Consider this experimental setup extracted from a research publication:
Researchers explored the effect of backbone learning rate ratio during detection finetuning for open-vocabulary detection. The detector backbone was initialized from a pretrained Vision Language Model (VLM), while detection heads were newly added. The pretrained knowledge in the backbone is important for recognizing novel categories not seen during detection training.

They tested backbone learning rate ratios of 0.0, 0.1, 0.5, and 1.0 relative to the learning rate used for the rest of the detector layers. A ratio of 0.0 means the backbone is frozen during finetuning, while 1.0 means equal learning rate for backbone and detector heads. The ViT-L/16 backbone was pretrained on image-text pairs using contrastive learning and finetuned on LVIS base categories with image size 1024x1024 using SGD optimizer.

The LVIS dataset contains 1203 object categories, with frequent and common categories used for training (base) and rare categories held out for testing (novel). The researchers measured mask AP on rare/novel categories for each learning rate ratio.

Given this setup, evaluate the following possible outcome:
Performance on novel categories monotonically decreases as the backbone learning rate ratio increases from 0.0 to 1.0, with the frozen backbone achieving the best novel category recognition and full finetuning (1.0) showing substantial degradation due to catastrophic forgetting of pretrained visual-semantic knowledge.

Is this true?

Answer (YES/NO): NO